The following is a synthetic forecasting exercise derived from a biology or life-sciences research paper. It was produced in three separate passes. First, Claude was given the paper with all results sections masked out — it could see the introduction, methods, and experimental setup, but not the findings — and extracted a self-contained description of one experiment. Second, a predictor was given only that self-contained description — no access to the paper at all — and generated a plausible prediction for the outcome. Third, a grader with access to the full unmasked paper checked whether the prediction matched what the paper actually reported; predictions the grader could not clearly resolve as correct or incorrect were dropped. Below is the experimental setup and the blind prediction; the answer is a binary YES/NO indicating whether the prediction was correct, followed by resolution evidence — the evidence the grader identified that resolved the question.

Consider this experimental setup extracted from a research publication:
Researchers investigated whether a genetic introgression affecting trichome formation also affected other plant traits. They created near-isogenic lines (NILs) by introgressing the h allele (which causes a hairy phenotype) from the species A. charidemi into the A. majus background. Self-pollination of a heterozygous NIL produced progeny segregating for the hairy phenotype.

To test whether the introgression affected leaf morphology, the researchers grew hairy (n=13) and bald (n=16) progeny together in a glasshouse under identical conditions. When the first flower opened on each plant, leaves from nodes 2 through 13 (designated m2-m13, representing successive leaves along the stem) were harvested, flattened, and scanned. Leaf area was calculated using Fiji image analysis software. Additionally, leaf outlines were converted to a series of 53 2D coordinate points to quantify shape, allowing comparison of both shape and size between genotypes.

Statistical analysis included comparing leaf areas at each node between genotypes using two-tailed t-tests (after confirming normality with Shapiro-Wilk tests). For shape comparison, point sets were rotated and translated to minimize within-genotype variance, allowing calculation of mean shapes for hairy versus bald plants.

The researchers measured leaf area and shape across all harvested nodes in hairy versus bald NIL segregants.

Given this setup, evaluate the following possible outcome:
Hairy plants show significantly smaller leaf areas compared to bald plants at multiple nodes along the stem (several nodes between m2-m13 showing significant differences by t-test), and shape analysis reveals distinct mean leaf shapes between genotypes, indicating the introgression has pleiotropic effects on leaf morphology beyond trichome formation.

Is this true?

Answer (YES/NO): NO